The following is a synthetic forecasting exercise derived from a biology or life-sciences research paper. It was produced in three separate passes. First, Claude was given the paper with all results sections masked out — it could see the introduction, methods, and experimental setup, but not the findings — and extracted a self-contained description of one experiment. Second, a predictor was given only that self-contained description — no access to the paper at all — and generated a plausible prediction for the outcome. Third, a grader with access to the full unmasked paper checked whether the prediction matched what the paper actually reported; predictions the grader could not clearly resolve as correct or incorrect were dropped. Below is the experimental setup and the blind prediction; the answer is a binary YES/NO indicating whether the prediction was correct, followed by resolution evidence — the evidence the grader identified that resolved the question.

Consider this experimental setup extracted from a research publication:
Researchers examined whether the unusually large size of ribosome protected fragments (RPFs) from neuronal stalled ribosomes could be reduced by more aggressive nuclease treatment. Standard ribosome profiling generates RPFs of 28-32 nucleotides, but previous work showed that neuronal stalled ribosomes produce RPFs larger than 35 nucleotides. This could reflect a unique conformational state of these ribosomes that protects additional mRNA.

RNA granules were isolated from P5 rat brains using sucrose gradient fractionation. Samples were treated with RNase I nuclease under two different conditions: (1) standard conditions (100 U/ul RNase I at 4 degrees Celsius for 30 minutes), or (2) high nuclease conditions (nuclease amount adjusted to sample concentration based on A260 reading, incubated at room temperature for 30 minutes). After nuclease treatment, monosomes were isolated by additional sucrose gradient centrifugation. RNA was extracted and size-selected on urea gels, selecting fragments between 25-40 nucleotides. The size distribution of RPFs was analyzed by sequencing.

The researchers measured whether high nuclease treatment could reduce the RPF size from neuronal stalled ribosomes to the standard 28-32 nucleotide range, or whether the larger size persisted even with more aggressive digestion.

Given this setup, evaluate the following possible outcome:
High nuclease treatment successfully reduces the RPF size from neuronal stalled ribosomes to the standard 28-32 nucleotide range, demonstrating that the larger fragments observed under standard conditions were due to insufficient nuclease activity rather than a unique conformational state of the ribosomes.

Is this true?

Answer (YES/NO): YES